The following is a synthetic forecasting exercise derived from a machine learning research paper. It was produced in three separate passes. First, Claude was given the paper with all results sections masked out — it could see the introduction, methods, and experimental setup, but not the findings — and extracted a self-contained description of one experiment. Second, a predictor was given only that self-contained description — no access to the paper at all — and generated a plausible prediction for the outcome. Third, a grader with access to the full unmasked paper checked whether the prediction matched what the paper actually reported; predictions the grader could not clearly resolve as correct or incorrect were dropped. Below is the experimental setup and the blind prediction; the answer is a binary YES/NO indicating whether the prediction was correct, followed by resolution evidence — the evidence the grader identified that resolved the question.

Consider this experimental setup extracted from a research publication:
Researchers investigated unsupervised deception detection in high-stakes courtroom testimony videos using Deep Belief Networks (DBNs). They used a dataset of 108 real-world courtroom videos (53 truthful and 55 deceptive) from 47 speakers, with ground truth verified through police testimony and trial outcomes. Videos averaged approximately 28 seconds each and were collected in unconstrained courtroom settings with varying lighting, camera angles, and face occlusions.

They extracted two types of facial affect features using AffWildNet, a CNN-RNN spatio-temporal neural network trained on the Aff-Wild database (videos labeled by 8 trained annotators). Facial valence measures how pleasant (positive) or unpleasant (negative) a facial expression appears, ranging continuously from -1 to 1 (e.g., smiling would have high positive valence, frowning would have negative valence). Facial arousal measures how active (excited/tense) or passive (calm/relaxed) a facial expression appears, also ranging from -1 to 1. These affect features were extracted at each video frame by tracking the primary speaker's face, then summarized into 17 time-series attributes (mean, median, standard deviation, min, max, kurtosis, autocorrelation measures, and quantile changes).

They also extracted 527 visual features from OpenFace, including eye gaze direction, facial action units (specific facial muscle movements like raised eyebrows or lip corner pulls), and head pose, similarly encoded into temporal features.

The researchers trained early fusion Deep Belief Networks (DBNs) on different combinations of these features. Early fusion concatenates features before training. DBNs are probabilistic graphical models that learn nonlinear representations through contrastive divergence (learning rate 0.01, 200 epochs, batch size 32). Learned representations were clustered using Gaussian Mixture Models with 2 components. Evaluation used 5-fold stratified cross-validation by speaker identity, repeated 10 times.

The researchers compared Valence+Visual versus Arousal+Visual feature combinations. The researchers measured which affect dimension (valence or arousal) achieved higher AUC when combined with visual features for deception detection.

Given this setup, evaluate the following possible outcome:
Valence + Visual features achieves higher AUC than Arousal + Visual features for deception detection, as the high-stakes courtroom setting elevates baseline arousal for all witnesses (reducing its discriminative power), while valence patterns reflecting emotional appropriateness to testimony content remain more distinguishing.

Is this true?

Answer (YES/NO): YES